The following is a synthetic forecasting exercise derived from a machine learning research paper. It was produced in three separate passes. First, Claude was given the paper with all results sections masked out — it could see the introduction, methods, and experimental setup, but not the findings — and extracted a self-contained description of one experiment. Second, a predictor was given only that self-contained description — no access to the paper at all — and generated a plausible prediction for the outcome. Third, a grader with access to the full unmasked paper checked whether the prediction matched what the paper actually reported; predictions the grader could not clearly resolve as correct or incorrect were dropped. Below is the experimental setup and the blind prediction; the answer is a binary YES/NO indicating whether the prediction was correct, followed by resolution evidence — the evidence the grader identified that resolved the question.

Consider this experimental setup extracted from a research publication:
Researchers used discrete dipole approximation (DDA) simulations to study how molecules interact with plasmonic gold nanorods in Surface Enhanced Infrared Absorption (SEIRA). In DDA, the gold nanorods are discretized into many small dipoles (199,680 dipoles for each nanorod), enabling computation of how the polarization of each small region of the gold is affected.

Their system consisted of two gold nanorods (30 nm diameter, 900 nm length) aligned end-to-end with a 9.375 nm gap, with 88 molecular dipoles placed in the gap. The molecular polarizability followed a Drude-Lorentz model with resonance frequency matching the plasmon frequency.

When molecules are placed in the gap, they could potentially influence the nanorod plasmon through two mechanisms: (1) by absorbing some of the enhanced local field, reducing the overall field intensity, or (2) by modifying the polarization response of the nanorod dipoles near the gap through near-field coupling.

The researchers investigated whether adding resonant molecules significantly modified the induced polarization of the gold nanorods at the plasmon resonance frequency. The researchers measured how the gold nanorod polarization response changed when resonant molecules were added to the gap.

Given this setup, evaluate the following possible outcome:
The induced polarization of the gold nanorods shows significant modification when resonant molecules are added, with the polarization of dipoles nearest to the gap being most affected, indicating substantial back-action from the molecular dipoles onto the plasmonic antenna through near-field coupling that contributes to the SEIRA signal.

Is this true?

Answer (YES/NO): NO